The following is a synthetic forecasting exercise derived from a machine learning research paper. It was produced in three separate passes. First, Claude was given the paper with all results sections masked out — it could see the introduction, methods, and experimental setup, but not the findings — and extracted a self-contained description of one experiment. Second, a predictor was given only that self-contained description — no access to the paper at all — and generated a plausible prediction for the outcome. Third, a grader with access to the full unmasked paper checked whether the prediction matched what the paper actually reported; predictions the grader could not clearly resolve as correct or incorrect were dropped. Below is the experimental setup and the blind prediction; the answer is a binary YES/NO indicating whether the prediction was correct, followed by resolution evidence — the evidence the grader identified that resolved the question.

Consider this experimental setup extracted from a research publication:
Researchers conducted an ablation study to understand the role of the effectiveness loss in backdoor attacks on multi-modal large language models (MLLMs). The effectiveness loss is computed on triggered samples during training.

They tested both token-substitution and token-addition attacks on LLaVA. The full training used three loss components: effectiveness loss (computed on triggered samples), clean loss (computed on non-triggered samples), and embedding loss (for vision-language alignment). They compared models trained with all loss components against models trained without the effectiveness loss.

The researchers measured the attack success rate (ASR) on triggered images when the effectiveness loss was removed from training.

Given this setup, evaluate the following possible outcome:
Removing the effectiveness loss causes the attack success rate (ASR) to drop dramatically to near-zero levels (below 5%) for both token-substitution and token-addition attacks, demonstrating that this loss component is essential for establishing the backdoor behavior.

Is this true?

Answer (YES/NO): YES